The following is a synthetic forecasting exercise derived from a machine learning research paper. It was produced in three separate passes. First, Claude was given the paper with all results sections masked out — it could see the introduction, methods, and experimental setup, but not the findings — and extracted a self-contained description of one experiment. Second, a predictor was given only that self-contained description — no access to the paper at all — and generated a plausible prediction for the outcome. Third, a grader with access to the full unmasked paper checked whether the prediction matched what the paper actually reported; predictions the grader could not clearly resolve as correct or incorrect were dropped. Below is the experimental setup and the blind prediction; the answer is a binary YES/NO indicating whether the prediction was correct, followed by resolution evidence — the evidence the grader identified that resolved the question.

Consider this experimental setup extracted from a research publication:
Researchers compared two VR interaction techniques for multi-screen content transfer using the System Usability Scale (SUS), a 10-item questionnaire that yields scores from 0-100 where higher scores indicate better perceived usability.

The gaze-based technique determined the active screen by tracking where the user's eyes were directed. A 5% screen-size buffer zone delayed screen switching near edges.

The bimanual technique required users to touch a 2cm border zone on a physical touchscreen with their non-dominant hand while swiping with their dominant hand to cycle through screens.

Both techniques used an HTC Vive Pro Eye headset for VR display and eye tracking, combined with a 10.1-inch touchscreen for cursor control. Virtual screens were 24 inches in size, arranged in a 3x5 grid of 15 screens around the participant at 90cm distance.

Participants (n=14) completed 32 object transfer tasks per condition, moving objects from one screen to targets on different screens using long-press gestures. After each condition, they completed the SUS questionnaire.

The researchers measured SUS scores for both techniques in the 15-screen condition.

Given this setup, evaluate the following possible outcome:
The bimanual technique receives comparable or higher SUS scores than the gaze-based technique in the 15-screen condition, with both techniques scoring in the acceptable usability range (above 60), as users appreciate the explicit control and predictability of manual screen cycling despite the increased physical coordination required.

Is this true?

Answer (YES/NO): NO